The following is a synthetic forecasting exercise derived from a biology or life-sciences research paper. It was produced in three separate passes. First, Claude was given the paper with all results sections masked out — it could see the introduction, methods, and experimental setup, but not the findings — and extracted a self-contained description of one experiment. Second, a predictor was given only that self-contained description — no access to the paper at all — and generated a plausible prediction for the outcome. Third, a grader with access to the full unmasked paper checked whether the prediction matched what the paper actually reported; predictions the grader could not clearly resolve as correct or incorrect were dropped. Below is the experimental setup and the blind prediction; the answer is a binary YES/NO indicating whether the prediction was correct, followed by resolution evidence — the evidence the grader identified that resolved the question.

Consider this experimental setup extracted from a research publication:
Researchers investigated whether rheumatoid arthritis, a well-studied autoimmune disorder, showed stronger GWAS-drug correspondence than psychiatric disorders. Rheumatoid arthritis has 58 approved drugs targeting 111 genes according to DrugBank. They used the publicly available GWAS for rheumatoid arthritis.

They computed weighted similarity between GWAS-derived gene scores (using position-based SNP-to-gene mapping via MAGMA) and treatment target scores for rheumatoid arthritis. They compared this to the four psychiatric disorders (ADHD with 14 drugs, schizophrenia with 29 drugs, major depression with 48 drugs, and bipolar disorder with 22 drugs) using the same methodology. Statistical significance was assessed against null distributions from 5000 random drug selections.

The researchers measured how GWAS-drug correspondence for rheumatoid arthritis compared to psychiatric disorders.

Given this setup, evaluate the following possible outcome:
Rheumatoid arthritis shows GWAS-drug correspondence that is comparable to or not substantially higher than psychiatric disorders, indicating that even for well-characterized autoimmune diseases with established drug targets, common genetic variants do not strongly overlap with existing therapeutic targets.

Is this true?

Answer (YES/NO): YES